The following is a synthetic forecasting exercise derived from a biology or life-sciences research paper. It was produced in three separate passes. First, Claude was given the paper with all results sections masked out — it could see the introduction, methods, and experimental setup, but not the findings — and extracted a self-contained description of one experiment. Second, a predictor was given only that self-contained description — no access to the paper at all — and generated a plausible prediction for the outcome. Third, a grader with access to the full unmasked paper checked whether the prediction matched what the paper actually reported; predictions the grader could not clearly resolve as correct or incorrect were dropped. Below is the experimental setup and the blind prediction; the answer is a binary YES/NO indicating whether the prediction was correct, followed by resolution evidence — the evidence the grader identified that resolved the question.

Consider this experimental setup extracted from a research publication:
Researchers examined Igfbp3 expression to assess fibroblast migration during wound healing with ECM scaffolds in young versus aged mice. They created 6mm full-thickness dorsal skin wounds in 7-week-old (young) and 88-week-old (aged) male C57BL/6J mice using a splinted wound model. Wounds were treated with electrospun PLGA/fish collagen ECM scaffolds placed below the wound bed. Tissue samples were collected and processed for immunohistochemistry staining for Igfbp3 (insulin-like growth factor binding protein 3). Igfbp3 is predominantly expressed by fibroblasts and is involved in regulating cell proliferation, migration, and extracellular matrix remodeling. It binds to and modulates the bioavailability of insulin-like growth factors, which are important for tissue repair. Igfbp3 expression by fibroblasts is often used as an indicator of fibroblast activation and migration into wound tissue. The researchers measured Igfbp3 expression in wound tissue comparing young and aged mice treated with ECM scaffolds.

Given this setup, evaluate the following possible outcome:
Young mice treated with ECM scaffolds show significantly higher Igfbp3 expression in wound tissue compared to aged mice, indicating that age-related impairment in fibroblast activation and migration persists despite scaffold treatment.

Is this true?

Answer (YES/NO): YES